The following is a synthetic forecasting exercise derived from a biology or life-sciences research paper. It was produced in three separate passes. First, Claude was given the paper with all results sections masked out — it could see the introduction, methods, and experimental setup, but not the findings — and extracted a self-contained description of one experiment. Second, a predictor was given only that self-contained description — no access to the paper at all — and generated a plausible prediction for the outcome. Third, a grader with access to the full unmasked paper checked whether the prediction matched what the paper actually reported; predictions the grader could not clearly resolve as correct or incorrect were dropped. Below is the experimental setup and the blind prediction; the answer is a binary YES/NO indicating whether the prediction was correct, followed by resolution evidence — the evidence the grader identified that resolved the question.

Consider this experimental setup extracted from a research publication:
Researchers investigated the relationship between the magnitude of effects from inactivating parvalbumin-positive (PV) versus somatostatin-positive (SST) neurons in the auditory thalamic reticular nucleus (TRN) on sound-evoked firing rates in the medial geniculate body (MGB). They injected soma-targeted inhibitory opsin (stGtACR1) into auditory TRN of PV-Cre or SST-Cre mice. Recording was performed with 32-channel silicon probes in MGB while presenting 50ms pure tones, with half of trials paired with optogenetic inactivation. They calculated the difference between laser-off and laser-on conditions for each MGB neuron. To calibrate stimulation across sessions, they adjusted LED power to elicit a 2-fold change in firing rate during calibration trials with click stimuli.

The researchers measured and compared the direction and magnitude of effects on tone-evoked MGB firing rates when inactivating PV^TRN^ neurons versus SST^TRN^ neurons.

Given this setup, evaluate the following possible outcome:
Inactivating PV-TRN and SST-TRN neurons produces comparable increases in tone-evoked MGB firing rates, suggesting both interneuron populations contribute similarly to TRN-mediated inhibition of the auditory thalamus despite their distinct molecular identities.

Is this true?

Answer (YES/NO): NO